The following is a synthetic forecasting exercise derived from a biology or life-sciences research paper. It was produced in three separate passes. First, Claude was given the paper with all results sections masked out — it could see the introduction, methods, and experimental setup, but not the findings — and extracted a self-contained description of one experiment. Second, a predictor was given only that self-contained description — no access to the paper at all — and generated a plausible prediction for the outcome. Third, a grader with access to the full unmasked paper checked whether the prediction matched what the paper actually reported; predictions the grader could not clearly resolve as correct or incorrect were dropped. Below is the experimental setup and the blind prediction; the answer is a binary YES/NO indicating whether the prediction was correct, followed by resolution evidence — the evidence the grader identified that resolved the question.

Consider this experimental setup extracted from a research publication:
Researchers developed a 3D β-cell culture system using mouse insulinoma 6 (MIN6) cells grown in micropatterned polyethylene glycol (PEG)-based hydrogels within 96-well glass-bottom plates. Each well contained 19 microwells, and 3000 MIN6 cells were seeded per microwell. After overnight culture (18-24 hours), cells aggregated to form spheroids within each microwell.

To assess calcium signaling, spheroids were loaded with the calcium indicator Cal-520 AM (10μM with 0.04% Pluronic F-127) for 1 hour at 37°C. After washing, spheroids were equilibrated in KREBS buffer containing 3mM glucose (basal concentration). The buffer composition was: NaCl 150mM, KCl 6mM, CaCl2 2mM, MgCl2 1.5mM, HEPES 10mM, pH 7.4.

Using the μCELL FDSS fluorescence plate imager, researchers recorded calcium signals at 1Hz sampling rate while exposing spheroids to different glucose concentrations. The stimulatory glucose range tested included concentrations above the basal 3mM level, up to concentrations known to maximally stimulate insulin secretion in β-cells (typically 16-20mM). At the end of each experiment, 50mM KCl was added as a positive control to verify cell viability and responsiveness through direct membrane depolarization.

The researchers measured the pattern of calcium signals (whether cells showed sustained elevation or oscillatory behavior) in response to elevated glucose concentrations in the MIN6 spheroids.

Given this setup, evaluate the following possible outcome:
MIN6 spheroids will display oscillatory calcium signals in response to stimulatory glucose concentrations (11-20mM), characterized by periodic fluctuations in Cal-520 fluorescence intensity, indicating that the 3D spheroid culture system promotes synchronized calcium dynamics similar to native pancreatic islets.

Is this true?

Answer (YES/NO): YES